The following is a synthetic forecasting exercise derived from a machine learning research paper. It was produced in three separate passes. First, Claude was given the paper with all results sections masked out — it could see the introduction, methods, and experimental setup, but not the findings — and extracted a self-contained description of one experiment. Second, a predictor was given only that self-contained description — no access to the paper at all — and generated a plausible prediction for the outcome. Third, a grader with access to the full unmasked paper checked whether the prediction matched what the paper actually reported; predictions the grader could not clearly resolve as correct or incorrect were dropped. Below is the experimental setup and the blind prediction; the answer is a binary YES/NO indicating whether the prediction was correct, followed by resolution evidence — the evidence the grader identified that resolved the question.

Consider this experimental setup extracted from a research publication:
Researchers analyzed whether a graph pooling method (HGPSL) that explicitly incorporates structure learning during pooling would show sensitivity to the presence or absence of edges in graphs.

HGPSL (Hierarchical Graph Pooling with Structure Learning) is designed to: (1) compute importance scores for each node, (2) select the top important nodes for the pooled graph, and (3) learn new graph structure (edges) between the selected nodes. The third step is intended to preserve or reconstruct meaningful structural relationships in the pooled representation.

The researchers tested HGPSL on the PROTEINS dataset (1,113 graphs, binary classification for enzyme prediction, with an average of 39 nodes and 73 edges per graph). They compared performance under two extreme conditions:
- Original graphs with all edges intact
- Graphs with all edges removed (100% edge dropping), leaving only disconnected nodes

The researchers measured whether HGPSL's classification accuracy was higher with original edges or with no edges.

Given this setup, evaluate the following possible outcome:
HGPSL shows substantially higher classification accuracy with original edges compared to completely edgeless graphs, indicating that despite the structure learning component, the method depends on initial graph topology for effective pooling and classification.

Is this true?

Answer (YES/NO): NO